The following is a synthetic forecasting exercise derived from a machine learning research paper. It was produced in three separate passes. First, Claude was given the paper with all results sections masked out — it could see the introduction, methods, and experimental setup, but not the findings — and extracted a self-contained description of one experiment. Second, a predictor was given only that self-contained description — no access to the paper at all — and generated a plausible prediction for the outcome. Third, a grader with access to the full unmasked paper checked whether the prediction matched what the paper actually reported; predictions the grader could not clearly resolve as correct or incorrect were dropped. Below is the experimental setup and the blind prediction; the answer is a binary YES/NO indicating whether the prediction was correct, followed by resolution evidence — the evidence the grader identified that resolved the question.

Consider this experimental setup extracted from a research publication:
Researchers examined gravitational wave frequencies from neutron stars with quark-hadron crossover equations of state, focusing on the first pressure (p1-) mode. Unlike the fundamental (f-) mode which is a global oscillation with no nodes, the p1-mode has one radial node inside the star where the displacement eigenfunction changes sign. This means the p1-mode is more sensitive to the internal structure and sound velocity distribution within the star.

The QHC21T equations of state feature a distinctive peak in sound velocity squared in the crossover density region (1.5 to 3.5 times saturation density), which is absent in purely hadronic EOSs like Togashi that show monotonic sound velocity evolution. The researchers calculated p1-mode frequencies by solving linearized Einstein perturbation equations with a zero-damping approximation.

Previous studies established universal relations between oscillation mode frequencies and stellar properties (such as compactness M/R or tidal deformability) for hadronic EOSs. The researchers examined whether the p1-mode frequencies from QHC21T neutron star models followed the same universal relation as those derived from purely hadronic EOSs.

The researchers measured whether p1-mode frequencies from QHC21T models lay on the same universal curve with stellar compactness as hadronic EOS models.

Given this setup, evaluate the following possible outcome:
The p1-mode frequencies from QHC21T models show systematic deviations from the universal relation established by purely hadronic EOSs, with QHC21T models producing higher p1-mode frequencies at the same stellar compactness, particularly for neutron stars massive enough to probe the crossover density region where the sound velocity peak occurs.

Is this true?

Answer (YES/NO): YES